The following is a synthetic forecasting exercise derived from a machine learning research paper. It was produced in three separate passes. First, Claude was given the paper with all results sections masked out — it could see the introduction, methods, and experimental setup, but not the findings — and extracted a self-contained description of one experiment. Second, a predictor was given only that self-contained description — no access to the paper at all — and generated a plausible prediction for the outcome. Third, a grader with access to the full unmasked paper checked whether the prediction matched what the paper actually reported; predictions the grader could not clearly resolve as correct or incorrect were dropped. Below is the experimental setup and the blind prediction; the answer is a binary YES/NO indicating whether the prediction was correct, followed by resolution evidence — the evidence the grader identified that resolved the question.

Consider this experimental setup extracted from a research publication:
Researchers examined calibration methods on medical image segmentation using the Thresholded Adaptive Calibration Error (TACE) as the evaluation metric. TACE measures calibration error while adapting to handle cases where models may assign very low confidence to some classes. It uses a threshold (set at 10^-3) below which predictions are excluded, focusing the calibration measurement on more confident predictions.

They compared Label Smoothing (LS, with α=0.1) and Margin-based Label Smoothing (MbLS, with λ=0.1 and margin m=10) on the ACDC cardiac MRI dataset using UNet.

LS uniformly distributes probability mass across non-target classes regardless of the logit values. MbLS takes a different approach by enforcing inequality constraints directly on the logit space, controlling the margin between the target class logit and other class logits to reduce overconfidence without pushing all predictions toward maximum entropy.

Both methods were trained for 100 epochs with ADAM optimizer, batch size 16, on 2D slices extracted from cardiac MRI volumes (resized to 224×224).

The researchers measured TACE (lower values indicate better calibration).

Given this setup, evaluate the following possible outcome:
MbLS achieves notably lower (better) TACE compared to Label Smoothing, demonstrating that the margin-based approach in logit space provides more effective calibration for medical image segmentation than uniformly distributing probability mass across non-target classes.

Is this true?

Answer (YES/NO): YES